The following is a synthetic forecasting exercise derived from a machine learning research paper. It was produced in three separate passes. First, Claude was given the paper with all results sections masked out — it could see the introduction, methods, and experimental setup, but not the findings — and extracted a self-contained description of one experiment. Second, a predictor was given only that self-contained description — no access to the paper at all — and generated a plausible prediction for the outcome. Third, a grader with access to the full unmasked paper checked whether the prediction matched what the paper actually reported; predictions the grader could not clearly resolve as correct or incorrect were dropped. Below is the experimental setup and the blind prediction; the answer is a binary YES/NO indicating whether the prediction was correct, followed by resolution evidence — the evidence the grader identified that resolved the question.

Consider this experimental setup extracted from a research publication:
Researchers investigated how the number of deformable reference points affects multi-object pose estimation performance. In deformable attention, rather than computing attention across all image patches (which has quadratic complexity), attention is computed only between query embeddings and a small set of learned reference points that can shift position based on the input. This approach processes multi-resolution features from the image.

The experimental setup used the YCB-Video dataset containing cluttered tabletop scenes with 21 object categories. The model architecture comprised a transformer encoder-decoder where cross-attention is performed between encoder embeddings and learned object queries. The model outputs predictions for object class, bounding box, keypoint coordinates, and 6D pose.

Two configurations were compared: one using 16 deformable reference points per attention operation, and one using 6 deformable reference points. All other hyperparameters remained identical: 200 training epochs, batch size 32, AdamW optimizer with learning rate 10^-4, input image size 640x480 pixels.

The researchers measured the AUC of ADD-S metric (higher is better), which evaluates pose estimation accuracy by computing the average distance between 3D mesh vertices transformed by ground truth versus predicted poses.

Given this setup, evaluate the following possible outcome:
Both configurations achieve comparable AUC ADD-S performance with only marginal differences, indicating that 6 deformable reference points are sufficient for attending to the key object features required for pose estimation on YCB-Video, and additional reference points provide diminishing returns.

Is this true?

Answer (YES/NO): NO